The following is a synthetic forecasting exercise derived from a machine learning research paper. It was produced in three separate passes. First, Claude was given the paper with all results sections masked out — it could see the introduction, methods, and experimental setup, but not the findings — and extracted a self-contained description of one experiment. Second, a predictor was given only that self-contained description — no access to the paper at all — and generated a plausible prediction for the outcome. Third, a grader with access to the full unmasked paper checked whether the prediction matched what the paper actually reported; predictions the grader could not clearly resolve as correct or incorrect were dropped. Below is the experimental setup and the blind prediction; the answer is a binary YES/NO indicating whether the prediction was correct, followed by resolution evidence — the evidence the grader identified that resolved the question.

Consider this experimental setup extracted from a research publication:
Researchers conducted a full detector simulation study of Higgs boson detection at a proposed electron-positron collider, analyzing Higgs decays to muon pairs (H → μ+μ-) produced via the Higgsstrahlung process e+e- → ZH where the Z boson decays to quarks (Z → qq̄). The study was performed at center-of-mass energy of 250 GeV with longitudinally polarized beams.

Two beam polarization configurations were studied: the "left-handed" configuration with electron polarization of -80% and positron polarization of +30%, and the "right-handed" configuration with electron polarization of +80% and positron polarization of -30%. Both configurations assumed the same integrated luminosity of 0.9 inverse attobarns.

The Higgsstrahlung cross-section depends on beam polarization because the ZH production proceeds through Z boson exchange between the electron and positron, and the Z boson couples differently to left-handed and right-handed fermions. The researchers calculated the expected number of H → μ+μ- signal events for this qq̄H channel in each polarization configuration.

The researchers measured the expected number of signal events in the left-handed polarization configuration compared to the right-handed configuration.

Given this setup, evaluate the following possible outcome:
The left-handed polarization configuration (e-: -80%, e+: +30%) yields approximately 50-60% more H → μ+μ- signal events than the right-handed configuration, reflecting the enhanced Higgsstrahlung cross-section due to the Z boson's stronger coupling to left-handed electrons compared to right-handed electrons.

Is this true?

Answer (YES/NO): NO